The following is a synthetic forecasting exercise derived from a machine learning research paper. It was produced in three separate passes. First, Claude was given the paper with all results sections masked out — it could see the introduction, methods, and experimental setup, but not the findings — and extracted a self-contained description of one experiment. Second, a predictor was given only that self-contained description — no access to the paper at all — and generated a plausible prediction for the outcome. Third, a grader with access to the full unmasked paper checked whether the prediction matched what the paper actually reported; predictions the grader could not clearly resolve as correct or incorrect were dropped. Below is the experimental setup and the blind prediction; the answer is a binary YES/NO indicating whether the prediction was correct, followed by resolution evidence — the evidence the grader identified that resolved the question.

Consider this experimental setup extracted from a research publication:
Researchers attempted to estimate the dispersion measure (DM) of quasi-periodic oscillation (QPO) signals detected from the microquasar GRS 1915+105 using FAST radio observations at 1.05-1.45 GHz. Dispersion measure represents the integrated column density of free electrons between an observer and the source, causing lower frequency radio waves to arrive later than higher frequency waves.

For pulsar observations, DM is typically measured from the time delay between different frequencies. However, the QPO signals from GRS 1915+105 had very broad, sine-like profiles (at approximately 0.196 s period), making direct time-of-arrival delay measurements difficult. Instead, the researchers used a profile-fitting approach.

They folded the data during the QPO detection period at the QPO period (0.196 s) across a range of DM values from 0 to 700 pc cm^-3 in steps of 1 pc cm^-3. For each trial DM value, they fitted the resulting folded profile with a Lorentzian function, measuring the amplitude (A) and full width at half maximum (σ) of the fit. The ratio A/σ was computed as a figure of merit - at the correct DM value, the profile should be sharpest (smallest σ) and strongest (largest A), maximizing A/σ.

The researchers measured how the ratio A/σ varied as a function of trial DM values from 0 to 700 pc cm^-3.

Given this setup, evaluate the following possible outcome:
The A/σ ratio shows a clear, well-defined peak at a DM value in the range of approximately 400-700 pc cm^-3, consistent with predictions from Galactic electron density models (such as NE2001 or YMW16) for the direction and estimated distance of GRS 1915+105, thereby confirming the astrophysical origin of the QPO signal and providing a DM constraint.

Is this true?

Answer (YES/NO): NO